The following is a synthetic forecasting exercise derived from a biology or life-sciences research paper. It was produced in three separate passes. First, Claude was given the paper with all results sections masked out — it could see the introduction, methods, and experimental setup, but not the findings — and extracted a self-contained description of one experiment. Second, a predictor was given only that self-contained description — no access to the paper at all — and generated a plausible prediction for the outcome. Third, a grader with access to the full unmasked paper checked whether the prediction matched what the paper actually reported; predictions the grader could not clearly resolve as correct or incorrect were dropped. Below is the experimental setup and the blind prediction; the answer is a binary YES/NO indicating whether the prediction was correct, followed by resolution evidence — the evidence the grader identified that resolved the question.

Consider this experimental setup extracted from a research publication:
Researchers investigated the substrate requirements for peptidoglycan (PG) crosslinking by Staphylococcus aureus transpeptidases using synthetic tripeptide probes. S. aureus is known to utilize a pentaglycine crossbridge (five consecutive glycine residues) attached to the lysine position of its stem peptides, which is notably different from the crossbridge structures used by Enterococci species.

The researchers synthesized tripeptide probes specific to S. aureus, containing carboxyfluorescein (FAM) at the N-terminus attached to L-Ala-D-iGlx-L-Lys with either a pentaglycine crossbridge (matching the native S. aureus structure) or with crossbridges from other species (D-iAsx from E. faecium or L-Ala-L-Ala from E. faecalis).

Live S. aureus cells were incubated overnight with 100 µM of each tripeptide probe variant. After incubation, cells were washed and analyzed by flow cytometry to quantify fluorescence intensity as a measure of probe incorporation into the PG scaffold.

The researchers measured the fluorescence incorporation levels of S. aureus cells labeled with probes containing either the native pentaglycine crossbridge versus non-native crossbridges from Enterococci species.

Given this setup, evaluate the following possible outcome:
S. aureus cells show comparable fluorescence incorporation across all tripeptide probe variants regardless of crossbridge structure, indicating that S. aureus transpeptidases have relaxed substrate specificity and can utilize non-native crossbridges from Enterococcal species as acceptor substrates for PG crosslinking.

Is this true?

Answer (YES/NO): NO